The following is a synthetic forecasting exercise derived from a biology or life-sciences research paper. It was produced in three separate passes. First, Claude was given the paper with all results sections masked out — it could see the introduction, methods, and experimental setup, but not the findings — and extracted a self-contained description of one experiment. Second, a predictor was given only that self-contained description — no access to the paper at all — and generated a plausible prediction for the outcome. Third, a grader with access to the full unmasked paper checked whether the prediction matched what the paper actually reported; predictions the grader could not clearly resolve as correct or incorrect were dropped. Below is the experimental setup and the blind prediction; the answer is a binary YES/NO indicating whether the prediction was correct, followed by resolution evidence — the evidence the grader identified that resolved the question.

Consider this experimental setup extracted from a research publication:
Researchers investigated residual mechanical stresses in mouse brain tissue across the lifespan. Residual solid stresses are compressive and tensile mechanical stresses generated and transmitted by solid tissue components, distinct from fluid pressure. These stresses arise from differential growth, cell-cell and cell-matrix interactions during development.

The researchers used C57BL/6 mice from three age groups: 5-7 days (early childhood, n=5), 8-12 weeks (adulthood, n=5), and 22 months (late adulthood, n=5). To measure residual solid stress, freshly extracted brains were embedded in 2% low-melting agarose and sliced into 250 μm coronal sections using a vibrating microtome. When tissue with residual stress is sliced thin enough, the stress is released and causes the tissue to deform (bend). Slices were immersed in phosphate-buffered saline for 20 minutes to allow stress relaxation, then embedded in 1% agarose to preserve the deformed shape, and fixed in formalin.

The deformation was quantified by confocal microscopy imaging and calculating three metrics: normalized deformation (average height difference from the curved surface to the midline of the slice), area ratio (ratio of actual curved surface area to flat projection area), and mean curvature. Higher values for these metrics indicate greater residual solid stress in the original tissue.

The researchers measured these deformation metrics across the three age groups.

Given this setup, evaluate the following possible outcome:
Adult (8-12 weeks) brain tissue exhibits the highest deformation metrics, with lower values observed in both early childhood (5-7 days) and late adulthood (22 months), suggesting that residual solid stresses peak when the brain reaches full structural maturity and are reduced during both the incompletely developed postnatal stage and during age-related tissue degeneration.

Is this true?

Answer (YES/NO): NO